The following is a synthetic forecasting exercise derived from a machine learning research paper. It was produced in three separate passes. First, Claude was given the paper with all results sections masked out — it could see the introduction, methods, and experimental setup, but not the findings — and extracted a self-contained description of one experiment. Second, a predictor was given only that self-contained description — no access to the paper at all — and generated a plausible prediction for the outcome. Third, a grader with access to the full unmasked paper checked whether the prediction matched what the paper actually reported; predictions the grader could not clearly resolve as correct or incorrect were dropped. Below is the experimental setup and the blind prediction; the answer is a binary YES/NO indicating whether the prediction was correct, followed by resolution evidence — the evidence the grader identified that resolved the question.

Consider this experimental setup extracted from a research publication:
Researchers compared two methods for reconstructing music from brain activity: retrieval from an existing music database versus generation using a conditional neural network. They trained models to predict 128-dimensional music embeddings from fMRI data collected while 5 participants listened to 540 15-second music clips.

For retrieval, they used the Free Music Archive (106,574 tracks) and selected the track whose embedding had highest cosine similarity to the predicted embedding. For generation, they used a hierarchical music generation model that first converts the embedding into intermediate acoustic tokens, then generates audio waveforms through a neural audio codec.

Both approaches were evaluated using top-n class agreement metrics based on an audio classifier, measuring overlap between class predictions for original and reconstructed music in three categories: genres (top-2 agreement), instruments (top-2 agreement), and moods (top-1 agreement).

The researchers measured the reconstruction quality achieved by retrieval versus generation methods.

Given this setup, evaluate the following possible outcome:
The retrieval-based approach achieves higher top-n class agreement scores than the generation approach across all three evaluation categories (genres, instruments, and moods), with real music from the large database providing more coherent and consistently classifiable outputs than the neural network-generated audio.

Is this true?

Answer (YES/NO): NO